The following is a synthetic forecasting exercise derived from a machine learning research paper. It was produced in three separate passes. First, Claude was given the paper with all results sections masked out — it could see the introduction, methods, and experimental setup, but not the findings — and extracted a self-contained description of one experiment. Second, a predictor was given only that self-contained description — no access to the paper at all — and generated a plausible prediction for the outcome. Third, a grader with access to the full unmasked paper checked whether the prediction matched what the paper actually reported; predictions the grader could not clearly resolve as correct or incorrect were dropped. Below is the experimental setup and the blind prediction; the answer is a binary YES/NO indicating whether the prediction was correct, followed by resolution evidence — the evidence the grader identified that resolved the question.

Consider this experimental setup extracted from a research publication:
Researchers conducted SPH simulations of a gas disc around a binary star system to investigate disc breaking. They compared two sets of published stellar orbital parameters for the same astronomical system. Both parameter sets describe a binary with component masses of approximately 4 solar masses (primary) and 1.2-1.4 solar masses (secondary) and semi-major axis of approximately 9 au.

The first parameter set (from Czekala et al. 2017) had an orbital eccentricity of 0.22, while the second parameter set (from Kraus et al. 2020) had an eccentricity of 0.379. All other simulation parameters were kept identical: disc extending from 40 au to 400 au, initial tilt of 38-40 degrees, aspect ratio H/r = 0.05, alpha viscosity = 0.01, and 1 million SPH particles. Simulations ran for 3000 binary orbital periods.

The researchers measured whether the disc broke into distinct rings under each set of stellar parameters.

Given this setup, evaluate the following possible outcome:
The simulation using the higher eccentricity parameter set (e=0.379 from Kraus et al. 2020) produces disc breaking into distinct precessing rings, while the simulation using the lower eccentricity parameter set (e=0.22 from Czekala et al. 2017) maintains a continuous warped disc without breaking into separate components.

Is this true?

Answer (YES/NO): NO